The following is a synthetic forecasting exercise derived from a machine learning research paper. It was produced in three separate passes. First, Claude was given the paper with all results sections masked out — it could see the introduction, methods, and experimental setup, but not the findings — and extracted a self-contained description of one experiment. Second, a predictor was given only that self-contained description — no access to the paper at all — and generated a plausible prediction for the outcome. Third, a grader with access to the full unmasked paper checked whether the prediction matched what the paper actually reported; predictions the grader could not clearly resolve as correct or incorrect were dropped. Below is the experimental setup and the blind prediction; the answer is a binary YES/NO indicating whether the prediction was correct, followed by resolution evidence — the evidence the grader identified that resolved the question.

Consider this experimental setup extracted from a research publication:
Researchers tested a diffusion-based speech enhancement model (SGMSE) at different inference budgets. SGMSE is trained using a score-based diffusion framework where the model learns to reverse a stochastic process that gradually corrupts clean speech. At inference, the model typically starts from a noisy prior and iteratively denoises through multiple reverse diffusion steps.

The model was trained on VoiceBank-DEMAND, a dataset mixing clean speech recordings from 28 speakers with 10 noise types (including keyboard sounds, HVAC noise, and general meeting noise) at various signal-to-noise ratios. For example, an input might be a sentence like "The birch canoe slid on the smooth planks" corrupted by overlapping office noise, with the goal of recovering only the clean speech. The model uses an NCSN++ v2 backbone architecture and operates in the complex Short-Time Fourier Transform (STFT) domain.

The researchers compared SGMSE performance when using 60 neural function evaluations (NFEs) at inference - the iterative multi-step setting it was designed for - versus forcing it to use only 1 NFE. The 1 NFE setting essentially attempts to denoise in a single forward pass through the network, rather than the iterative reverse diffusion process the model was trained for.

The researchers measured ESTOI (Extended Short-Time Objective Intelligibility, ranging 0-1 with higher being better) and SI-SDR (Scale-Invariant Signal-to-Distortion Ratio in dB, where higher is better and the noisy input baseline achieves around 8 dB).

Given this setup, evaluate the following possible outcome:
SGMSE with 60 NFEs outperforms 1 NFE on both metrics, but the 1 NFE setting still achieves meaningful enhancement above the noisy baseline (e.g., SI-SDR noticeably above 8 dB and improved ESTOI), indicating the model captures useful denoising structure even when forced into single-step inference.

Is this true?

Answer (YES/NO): NO